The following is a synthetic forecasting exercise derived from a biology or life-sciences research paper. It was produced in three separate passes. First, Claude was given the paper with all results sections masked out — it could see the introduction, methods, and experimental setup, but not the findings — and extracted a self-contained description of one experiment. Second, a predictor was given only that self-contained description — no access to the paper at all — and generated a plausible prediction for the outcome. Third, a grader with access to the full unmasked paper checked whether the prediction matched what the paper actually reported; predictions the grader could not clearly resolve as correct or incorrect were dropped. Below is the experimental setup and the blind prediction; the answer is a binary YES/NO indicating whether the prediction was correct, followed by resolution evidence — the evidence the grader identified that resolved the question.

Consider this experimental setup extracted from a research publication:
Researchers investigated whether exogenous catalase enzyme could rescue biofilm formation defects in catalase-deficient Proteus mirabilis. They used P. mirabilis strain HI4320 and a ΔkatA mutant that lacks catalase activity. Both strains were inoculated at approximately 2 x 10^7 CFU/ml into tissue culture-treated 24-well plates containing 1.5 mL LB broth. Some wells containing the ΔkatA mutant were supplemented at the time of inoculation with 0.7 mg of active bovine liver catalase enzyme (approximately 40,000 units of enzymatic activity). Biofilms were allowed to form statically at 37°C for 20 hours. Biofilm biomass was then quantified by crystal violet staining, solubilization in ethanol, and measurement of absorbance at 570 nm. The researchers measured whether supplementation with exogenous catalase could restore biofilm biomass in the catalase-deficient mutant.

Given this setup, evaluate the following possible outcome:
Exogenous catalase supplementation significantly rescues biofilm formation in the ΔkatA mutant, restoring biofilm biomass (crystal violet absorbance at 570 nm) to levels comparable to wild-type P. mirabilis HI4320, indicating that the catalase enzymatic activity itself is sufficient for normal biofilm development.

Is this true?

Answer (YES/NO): YES